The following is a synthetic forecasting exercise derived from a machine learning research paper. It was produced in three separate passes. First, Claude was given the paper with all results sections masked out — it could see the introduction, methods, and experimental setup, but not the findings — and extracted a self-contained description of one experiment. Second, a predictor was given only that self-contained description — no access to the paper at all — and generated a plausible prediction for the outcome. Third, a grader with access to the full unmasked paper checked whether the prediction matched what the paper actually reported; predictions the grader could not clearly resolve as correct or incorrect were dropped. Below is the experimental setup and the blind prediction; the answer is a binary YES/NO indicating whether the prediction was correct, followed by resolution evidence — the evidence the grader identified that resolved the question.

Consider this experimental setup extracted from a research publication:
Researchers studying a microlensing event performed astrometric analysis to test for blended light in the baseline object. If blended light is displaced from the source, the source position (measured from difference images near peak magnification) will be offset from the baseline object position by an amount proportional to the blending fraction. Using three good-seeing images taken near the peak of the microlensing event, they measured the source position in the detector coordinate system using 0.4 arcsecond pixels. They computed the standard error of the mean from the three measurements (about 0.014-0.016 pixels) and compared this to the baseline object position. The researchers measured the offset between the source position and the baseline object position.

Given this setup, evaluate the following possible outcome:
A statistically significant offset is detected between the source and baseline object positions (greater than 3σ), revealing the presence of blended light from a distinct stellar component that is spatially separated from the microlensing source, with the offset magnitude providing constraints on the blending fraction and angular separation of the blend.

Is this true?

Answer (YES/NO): NO